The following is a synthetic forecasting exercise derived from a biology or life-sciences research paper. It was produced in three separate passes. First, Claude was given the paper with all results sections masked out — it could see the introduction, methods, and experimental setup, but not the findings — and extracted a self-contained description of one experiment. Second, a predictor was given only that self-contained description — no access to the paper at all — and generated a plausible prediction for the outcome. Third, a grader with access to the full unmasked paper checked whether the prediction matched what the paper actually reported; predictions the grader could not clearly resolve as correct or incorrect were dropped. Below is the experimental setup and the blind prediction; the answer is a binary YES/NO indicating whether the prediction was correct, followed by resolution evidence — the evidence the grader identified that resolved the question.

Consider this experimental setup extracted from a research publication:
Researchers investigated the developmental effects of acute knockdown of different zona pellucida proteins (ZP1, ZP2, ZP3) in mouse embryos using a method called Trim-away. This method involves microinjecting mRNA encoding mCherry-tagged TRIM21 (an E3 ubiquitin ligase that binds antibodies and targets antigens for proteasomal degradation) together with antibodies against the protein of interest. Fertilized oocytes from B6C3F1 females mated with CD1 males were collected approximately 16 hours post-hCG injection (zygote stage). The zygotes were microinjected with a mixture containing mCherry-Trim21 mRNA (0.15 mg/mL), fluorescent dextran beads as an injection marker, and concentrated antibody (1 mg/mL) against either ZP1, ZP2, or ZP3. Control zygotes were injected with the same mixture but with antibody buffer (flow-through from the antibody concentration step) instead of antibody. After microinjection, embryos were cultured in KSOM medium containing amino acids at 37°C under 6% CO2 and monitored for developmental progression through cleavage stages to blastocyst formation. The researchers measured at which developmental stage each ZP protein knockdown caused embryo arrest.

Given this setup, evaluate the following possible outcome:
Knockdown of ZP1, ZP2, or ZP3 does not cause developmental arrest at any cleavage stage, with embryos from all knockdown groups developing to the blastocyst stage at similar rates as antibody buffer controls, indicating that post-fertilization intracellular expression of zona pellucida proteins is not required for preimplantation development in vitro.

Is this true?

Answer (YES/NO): NO